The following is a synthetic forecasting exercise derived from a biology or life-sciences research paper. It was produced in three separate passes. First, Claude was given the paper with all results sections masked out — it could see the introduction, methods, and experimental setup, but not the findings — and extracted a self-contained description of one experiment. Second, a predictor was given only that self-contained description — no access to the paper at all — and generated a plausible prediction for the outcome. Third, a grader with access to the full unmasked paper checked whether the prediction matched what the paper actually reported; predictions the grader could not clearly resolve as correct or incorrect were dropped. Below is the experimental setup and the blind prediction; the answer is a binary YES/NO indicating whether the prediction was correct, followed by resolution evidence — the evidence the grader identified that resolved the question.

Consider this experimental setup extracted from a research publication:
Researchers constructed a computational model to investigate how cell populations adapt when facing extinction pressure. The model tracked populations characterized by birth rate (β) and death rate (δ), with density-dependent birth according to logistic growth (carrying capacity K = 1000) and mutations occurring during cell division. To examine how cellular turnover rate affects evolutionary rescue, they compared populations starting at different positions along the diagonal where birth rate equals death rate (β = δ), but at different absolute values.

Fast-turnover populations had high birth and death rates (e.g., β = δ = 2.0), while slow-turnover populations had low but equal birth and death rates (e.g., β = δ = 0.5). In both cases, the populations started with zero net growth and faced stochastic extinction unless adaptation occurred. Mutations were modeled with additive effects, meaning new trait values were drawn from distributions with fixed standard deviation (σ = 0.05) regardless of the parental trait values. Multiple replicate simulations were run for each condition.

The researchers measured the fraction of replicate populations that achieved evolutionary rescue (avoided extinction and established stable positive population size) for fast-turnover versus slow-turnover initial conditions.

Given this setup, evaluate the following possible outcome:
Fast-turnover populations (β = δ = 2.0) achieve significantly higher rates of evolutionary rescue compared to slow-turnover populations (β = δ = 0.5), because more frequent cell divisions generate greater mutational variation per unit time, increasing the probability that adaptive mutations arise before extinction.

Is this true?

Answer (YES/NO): NO